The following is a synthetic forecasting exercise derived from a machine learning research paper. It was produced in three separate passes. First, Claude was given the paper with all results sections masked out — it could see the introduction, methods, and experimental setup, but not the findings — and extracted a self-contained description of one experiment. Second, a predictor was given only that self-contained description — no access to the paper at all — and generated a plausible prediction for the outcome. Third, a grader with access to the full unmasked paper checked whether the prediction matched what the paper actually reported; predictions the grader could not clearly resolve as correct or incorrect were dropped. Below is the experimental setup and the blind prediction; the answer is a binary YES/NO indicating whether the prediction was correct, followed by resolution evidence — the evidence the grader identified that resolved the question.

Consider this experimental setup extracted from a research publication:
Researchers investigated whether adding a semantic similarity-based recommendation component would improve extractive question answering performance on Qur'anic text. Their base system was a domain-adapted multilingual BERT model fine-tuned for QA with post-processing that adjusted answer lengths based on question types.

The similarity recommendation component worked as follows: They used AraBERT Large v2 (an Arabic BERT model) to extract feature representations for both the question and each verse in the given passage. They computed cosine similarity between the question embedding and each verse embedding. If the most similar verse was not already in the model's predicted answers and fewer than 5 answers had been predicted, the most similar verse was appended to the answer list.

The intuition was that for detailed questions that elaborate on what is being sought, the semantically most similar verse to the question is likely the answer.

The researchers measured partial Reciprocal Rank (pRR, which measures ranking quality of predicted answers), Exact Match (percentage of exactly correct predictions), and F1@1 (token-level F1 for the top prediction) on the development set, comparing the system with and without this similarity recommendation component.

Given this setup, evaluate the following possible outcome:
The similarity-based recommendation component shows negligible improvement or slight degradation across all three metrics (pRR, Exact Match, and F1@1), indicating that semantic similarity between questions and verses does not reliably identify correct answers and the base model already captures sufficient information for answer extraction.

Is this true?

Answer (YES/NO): NO